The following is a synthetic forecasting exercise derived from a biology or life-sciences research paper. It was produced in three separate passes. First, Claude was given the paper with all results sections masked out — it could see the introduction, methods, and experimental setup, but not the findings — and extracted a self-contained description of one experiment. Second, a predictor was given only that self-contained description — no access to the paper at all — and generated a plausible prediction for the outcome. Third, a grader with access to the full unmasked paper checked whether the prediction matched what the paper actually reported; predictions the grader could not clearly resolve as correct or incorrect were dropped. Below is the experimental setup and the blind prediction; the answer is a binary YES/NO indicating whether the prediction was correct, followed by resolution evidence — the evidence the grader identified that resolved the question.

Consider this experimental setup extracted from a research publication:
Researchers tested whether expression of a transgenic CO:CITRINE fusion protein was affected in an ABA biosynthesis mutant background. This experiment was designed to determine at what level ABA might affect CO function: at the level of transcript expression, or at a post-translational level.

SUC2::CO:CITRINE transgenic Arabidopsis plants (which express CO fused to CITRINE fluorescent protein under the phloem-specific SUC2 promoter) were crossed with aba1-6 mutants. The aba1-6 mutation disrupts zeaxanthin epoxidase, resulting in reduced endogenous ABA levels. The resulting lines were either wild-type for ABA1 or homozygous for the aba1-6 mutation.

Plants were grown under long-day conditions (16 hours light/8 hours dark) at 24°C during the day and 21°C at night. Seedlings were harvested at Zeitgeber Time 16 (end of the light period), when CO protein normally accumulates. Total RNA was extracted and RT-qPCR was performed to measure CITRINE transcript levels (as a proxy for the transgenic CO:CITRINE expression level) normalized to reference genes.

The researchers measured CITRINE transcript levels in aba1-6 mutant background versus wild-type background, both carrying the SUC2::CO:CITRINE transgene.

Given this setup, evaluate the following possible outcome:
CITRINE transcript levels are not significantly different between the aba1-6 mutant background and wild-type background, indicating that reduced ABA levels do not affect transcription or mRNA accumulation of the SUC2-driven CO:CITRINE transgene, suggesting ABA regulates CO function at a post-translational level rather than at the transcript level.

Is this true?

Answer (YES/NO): YES